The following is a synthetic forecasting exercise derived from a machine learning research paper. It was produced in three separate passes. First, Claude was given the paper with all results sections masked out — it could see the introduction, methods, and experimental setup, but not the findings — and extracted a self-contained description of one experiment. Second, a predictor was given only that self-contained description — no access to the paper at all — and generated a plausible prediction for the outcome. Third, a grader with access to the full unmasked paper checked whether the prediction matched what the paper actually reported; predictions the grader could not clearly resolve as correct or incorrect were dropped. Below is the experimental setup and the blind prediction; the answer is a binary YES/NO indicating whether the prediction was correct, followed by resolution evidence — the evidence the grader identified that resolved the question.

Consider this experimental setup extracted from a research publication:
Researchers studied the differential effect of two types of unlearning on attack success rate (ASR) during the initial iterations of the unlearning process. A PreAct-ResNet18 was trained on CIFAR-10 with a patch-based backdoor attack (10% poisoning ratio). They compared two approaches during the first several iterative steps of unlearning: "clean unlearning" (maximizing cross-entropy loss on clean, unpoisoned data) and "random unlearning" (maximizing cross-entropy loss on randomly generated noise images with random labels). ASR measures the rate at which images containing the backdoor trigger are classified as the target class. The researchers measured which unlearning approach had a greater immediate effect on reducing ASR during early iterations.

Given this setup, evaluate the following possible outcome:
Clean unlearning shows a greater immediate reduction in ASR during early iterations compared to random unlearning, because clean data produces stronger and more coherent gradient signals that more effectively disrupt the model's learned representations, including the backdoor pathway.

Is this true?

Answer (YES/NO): NO